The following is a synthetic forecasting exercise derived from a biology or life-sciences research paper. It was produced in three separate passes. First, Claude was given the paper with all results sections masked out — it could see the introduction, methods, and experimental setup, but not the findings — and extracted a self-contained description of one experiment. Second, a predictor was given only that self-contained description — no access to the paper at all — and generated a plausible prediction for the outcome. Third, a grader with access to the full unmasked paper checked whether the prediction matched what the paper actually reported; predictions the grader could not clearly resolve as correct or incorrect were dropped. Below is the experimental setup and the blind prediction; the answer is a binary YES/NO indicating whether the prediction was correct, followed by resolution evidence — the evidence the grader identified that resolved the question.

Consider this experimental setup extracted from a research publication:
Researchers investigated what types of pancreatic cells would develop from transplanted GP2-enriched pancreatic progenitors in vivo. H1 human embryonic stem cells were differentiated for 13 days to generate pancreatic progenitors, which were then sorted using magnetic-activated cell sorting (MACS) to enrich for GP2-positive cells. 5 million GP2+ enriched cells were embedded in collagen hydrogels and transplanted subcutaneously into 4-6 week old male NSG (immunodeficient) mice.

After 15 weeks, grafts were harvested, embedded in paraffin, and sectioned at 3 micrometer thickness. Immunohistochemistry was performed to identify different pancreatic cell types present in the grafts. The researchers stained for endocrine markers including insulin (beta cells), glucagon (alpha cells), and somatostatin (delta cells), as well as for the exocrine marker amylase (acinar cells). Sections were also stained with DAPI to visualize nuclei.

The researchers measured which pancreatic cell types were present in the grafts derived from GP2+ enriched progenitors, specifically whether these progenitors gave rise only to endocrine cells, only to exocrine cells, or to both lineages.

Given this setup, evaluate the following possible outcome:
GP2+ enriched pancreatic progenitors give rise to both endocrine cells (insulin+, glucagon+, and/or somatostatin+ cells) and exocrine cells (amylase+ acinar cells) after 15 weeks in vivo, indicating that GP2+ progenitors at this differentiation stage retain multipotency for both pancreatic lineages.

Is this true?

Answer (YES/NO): YES